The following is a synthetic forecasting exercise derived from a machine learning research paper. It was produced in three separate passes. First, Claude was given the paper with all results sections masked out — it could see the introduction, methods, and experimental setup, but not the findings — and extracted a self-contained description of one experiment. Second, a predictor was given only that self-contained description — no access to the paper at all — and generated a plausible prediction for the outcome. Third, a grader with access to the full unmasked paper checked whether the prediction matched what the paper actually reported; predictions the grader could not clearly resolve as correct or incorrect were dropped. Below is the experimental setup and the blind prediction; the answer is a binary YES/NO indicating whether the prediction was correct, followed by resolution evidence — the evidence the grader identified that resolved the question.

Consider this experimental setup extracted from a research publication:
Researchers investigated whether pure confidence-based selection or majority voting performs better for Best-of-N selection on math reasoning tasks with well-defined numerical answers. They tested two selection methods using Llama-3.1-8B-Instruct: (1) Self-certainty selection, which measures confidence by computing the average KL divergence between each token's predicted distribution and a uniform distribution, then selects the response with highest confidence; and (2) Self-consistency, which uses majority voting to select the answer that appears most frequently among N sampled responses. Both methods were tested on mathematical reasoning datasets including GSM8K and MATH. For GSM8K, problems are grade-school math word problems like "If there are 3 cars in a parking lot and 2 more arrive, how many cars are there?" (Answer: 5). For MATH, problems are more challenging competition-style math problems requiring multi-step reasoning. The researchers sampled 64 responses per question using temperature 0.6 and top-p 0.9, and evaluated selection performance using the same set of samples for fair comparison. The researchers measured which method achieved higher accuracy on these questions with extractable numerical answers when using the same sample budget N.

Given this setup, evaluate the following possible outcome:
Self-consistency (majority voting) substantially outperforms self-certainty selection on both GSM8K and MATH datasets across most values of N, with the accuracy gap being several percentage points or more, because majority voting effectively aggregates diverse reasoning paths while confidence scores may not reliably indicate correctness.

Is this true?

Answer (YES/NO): NO